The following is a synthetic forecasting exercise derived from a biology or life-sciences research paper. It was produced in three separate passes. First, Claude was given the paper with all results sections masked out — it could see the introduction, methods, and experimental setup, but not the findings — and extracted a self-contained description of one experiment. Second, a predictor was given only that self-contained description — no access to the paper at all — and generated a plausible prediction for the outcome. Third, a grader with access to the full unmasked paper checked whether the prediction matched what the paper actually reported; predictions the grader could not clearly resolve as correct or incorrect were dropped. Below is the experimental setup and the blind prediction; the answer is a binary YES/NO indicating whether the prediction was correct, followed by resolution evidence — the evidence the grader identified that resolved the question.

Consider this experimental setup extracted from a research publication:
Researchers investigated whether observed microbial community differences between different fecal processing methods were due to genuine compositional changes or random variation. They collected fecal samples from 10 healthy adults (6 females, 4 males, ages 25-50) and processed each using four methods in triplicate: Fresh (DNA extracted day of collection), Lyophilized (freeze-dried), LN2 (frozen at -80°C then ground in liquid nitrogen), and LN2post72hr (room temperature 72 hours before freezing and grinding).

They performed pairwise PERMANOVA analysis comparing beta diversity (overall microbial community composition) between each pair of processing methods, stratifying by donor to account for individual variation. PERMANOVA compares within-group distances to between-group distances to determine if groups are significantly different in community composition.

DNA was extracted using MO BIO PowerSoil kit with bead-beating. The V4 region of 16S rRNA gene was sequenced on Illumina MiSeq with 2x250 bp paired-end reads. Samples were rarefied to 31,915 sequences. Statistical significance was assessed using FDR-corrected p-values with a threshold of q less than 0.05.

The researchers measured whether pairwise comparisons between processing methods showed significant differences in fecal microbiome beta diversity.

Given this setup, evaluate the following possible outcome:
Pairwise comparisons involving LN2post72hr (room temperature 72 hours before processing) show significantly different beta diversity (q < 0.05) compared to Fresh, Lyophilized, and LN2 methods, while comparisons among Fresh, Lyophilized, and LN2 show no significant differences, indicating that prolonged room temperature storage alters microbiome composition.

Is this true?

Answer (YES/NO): NO